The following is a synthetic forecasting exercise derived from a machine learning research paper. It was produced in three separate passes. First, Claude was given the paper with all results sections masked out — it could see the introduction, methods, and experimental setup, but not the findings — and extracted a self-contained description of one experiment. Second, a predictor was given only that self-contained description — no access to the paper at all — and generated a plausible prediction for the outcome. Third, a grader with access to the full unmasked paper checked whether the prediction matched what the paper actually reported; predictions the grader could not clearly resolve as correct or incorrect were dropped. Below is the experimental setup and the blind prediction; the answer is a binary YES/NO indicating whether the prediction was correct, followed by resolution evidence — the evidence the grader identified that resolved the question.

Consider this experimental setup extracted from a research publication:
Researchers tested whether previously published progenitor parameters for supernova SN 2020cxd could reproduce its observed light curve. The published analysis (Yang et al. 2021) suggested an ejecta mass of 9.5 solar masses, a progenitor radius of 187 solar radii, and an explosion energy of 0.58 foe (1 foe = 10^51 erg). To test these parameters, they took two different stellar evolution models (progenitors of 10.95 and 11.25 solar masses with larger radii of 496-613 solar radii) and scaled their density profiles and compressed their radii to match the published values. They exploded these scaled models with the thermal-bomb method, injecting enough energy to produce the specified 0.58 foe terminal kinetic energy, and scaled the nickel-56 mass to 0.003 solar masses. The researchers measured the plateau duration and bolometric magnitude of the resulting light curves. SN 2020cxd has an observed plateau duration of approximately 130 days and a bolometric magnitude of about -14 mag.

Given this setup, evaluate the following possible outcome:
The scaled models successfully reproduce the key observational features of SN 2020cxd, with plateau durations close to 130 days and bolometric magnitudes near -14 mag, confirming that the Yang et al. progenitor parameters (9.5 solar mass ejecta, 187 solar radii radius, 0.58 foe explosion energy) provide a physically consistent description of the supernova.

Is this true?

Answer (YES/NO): NO